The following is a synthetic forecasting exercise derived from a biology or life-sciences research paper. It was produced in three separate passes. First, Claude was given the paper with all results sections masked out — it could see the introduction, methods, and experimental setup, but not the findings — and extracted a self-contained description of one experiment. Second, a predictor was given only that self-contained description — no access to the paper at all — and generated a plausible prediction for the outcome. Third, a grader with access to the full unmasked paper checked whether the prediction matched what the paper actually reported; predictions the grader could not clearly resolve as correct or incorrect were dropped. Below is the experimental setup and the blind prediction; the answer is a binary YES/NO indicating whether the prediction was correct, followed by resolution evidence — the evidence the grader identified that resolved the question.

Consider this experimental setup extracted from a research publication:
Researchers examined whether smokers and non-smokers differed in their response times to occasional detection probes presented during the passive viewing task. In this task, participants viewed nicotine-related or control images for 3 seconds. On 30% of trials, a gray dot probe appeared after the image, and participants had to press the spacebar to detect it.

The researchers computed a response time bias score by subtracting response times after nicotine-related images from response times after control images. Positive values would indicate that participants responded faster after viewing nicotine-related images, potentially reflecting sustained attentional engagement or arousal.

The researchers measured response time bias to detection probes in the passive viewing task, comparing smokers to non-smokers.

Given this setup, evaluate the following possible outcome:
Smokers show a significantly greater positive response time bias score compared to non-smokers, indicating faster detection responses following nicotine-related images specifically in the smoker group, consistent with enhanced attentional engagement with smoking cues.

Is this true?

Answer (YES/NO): NO